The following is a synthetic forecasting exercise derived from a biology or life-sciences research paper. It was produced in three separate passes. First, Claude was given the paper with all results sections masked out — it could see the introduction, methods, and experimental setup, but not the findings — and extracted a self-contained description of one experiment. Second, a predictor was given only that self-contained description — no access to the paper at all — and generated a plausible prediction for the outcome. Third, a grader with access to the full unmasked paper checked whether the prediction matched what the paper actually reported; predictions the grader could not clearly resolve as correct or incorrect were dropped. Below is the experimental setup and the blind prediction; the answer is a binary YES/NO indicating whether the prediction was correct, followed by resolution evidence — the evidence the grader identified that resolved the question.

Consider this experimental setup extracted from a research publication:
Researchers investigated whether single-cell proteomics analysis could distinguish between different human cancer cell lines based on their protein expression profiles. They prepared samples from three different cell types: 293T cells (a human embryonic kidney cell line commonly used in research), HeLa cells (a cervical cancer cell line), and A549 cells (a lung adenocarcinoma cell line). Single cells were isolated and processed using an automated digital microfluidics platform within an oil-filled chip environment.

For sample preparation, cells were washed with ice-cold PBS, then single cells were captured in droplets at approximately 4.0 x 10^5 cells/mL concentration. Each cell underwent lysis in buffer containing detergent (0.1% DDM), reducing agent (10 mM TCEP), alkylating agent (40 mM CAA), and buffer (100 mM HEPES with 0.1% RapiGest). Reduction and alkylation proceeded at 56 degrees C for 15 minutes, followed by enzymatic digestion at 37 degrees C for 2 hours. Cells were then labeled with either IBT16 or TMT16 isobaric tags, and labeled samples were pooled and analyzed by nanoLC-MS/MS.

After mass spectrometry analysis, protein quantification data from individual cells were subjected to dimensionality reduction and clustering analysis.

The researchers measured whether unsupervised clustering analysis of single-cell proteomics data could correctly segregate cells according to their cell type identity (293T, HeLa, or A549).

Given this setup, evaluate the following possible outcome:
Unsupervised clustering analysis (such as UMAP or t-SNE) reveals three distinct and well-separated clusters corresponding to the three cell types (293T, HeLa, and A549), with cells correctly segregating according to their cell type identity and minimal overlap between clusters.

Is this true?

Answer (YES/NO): YES